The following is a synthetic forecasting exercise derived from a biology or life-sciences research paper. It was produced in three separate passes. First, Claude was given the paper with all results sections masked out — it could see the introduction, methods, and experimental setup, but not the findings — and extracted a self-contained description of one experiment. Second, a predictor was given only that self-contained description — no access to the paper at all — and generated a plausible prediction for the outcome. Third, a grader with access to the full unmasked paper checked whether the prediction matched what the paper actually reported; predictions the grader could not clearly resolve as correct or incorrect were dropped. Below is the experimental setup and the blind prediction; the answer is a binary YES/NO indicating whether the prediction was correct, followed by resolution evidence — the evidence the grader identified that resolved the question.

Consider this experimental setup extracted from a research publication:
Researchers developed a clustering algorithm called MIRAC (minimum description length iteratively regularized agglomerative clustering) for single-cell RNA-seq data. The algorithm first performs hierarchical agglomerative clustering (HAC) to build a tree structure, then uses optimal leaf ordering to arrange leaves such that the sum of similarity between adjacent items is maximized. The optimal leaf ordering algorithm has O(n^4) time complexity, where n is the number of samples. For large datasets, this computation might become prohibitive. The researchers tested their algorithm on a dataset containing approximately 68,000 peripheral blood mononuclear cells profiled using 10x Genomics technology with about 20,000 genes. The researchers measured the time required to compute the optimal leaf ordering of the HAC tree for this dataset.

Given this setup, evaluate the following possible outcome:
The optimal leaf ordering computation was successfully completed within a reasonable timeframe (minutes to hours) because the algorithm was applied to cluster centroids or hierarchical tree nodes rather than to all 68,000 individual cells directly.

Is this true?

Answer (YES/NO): NO